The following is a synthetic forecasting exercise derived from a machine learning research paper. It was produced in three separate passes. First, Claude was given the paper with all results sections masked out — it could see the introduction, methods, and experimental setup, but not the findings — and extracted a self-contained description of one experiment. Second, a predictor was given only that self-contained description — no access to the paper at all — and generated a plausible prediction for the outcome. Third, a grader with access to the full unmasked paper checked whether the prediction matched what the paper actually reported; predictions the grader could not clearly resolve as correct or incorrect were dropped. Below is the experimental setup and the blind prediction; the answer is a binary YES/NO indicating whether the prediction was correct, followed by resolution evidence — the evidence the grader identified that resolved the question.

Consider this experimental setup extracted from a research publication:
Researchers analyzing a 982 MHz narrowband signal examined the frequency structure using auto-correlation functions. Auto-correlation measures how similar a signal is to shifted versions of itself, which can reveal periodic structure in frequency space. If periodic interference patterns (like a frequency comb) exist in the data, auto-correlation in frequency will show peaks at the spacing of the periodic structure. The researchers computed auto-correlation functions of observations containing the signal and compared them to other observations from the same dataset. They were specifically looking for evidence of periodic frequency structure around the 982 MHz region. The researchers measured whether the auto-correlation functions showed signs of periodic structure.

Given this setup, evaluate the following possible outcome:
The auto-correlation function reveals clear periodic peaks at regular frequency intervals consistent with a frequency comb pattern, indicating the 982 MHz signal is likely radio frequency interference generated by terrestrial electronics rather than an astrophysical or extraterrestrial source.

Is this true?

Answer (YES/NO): NO